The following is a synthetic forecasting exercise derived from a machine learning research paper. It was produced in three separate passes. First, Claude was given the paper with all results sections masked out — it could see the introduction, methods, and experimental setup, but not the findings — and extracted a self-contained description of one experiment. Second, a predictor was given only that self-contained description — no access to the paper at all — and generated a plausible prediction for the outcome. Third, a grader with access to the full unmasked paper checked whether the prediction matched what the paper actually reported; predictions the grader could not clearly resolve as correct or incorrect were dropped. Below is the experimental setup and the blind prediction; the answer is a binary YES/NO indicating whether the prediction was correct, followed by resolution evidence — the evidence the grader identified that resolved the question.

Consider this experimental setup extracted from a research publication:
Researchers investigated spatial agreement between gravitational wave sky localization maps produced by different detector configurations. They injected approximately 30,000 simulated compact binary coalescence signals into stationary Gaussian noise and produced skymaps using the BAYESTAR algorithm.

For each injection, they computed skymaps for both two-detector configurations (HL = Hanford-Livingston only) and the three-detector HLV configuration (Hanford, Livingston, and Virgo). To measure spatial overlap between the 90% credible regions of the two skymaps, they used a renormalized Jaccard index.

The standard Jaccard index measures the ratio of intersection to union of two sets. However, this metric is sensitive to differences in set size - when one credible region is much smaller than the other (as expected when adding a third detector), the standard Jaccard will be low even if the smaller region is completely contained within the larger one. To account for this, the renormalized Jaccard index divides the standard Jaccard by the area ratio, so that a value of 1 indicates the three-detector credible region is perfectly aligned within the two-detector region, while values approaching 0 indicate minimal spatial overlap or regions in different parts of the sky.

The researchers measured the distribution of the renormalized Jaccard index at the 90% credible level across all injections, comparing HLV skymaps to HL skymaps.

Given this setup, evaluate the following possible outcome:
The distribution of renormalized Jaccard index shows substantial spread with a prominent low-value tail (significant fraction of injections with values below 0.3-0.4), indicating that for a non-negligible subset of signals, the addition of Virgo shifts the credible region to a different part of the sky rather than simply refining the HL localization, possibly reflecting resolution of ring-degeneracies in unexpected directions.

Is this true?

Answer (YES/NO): NO